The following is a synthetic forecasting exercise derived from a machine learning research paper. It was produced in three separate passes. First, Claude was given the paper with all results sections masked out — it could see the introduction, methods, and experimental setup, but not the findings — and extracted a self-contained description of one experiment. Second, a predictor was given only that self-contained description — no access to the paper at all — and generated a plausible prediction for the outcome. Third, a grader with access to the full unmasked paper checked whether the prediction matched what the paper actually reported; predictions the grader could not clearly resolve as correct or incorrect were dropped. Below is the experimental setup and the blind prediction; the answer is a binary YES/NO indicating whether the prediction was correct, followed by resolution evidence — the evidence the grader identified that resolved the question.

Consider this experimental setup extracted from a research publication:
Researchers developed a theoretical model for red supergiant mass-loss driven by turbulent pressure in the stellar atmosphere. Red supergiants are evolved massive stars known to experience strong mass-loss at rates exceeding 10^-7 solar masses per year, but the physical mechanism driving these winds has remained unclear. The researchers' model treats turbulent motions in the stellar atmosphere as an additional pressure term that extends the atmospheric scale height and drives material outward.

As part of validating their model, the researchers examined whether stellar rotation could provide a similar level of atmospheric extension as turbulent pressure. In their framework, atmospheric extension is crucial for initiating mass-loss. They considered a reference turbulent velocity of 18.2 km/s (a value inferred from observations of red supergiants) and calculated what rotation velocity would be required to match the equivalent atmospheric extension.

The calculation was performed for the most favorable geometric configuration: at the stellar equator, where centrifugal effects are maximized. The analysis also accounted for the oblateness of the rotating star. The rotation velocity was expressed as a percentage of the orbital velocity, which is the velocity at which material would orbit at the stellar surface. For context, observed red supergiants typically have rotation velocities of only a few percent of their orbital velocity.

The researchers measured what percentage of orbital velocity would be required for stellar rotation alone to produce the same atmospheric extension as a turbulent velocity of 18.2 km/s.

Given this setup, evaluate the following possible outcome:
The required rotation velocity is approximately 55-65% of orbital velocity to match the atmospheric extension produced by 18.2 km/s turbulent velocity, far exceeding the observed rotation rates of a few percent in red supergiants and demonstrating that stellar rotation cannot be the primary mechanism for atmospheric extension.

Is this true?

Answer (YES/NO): NO